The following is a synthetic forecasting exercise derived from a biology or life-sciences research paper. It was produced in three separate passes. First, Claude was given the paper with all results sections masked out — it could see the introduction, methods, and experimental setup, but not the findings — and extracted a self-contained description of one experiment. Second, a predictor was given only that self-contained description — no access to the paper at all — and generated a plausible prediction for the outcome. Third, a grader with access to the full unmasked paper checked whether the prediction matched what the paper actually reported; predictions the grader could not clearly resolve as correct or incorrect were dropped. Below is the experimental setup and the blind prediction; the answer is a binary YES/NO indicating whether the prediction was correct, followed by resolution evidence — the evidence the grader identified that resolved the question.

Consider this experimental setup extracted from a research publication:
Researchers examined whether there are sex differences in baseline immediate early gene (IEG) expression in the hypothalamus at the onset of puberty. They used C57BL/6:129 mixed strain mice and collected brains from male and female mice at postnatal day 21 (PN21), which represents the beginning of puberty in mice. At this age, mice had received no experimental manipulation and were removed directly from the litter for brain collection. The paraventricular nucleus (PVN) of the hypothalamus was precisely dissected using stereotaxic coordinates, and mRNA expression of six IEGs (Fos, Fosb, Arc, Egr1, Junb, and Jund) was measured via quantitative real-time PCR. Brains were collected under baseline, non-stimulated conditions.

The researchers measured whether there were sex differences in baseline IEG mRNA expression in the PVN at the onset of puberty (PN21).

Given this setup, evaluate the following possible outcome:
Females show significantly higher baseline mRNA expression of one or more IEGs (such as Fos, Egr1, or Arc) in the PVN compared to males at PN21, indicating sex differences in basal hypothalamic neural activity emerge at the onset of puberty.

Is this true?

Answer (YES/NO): NO